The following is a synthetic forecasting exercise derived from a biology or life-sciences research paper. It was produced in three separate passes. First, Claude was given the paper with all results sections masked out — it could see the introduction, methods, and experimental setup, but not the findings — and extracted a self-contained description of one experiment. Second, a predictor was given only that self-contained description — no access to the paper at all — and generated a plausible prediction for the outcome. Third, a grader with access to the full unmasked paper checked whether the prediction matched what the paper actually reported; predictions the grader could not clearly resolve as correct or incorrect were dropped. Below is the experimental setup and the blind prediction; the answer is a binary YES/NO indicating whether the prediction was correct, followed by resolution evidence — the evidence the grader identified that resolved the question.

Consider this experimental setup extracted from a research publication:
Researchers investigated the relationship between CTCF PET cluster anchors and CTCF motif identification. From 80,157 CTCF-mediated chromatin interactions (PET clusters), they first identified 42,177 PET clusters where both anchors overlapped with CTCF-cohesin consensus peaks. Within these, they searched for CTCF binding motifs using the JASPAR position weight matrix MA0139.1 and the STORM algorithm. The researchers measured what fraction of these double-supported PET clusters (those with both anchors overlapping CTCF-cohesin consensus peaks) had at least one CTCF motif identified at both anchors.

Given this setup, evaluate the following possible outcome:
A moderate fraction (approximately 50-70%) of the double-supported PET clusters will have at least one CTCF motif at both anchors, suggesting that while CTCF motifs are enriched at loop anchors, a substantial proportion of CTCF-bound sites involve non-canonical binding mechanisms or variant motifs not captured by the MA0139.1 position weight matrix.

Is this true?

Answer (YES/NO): NO